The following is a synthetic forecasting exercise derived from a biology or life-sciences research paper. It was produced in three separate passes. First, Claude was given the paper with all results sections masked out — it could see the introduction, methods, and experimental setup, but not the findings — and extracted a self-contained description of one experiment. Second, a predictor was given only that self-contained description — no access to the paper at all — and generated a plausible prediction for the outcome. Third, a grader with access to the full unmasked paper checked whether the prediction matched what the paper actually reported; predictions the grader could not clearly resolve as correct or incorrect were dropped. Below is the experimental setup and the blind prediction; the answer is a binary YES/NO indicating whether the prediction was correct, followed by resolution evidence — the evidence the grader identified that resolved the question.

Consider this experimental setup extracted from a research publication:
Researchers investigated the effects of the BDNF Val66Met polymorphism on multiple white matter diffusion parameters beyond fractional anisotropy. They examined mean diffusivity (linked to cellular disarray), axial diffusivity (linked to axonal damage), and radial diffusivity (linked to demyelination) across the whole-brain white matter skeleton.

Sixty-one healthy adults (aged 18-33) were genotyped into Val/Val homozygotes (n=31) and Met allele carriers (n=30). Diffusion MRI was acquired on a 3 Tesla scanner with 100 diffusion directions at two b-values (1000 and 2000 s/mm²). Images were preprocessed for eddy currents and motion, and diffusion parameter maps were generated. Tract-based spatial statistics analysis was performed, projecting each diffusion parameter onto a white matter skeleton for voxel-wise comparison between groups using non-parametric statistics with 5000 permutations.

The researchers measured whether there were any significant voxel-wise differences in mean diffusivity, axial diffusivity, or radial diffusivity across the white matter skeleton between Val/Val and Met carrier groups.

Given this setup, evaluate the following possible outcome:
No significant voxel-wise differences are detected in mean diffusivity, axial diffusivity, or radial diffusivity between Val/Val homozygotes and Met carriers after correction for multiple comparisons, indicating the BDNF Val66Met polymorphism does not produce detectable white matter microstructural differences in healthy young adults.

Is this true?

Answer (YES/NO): YES